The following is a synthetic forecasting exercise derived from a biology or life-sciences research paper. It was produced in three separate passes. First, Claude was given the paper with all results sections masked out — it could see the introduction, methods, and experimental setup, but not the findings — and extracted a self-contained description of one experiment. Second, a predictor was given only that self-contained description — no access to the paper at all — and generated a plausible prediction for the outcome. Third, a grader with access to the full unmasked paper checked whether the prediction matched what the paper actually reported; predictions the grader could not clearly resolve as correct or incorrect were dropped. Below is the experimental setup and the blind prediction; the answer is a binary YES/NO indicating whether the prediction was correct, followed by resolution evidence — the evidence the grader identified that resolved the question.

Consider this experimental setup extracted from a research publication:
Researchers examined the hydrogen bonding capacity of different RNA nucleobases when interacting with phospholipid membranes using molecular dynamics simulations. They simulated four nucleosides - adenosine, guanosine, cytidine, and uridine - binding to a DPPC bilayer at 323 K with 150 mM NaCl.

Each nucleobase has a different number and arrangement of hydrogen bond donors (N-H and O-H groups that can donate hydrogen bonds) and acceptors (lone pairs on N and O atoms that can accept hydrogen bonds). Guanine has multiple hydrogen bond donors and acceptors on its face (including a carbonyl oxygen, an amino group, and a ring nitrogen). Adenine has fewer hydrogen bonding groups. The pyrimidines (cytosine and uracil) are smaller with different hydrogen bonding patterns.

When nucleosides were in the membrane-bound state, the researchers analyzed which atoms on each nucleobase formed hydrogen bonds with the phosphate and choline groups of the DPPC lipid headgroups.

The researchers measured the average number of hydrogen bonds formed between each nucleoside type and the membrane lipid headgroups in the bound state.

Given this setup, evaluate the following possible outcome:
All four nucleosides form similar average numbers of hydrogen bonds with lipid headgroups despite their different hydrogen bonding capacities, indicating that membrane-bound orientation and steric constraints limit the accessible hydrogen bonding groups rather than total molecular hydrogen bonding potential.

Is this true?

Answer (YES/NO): NO